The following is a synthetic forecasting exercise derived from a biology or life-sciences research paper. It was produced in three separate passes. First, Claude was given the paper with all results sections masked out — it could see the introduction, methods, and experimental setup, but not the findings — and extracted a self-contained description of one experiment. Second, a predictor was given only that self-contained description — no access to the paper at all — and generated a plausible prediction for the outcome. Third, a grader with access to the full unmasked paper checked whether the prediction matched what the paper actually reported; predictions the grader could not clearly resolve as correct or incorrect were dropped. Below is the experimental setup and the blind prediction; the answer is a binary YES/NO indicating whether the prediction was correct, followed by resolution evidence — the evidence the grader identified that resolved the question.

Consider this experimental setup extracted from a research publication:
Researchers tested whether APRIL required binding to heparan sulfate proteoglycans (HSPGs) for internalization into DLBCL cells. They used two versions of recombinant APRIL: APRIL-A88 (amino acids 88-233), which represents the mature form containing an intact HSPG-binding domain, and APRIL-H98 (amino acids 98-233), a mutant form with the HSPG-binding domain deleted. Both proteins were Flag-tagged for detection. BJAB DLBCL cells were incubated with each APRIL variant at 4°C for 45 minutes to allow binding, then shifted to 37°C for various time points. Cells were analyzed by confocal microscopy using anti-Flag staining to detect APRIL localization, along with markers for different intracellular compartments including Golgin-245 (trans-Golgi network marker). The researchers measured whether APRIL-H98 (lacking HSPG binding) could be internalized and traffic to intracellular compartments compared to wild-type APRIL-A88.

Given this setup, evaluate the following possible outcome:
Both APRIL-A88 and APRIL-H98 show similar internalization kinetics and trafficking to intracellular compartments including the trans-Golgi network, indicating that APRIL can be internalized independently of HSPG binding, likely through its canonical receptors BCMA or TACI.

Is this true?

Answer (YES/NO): NO